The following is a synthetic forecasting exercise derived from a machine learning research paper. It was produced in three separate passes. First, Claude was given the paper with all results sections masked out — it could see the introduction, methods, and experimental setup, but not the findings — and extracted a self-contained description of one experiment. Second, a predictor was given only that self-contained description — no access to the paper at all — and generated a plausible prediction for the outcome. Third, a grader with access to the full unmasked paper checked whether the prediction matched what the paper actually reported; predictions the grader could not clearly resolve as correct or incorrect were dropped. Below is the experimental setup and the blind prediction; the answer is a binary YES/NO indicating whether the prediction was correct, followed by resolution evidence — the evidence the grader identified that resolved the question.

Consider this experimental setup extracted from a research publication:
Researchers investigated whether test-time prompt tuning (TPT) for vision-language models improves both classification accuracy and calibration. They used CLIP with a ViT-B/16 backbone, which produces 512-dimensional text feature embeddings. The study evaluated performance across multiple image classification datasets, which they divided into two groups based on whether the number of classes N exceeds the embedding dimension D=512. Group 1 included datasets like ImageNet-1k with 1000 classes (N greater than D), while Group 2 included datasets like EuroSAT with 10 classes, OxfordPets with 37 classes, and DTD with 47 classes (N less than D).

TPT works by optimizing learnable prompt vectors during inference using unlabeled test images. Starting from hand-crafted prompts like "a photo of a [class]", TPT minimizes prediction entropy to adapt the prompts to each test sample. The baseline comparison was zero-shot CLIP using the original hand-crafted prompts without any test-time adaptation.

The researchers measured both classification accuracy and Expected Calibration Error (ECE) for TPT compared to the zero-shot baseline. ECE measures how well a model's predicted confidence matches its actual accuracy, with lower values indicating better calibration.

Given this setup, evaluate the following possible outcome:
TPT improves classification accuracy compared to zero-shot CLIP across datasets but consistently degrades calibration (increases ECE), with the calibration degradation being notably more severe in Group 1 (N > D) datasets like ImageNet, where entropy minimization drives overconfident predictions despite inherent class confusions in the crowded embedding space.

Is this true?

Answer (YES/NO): YES